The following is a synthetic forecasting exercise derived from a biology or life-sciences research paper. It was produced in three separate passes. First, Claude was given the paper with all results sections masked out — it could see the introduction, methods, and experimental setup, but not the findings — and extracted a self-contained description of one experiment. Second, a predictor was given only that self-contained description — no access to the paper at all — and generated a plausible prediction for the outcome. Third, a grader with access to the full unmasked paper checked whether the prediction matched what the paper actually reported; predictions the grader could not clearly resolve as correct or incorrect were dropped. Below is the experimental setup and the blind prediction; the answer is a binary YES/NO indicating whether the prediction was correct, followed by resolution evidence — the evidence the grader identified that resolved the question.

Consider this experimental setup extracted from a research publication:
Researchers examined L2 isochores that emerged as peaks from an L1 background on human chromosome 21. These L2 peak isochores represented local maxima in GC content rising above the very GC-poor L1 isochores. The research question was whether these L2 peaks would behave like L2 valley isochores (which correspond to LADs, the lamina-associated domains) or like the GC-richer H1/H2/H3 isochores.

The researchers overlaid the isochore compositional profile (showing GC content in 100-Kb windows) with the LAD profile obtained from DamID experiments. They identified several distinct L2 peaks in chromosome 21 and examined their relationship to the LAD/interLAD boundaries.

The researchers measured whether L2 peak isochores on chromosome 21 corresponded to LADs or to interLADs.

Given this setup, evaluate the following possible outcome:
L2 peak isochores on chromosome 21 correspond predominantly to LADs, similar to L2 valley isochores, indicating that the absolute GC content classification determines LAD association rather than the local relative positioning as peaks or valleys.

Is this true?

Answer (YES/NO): NO